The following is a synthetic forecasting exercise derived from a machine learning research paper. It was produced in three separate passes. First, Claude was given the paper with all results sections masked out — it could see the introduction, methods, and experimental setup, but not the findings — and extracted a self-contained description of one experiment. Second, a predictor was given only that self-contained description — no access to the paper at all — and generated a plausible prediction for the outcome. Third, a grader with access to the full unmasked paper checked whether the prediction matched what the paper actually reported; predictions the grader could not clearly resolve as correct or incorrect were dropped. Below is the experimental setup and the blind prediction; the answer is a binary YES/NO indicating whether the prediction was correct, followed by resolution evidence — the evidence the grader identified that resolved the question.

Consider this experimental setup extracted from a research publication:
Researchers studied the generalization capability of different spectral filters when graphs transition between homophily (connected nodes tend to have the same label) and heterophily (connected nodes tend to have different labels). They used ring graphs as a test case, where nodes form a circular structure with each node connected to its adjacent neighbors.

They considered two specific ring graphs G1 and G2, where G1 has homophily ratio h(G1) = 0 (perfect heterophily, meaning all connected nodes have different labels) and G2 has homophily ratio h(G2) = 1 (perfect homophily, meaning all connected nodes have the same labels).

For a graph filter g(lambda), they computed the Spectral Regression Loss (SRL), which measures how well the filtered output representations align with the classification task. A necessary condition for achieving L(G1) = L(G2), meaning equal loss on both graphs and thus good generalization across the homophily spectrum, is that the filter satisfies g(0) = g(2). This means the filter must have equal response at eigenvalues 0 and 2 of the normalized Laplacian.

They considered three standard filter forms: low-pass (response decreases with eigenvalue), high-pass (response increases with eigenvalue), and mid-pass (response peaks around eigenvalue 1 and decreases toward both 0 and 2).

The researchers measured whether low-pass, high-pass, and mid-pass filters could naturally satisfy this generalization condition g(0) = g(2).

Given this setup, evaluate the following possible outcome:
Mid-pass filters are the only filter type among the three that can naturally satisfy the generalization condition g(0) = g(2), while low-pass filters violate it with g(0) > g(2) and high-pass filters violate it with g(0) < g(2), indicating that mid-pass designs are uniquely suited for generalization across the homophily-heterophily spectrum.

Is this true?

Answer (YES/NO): YES